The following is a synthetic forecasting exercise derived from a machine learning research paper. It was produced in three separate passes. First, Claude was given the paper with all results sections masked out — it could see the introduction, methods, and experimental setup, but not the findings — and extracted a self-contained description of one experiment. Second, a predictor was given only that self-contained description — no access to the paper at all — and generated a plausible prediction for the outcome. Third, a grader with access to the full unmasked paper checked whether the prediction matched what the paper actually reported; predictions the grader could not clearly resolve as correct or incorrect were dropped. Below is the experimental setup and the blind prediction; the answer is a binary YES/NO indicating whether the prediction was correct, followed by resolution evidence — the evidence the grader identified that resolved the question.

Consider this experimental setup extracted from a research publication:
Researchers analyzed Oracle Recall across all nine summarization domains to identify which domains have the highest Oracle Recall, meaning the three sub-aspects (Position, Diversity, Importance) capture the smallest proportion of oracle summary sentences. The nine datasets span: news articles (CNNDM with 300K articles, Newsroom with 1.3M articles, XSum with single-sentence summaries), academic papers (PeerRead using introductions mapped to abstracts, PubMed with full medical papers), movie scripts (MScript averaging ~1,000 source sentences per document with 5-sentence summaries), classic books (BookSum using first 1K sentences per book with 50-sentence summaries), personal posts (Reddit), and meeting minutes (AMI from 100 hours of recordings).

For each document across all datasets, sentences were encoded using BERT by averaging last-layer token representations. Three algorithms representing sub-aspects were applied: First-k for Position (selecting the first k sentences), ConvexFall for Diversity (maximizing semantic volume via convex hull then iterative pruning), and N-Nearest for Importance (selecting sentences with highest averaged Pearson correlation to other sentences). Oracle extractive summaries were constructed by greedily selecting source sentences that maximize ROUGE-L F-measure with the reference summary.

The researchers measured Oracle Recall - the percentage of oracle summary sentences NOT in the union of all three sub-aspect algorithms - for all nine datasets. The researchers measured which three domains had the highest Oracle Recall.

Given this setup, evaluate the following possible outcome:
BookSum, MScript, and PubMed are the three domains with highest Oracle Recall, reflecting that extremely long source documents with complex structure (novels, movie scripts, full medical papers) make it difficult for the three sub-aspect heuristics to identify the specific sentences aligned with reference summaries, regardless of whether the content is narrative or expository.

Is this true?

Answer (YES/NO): NO